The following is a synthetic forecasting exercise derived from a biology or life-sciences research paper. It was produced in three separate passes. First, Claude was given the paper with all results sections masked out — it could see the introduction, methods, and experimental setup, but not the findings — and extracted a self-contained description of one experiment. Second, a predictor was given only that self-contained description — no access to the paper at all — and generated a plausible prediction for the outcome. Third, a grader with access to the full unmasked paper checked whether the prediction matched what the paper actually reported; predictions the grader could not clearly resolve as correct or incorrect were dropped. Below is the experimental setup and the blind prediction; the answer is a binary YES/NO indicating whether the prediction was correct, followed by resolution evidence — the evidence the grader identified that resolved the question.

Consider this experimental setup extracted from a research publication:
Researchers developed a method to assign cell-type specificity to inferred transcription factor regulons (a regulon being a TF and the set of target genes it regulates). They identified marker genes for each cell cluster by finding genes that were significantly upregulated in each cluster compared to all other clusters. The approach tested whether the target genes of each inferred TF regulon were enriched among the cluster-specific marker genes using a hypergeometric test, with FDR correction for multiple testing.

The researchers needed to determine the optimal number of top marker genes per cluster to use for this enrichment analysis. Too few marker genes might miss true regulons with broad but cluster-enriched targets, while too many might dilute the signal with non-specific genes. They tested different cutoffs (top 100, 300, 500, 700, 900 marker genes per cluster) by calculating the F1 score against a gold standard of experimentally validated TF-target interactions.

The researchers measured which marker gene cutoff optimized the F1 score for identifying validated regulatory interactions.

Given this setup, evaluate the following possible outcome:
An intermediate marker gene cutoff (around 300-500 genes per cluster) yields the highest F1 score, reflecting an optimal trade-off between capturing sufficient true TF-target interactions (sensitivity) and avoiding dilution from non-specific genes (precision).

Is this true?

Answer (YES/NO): NO